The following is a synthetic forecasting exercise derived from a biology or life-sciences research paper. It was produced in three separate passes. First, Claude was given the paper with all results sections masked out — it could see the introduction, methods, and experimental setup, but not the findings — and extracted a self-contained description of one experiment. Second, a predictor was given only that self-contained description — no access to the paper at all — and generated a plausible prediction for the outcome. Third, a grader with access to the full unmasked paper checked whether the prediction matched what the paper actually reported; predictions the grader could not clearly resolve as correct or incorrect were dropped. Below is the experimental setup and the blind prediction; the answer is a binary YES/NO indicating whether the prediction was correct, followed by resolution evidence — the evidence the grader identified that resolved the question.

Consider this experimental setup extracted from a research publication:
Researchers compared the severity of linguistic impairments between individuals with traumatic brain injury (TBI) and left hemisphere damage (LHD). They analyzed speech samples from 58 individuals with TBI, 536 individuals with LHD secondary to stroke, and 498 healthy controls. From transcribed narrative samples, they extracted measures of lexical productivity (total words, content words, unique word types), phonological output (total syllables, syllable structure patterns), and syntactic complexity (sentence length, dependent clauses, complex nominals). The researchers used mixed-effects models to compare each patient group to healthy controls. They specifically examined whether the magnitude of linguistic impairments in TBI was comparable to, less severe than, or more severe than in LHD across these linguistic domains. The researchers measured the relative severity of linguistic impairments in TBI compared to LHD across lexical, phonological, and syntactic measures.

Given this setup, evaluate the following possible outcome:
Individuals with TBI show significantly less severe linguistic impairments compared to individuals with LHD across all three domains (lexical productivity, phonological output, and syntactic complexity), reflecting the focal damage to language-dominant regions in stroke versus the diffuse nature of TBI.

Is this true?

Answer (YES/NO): NO